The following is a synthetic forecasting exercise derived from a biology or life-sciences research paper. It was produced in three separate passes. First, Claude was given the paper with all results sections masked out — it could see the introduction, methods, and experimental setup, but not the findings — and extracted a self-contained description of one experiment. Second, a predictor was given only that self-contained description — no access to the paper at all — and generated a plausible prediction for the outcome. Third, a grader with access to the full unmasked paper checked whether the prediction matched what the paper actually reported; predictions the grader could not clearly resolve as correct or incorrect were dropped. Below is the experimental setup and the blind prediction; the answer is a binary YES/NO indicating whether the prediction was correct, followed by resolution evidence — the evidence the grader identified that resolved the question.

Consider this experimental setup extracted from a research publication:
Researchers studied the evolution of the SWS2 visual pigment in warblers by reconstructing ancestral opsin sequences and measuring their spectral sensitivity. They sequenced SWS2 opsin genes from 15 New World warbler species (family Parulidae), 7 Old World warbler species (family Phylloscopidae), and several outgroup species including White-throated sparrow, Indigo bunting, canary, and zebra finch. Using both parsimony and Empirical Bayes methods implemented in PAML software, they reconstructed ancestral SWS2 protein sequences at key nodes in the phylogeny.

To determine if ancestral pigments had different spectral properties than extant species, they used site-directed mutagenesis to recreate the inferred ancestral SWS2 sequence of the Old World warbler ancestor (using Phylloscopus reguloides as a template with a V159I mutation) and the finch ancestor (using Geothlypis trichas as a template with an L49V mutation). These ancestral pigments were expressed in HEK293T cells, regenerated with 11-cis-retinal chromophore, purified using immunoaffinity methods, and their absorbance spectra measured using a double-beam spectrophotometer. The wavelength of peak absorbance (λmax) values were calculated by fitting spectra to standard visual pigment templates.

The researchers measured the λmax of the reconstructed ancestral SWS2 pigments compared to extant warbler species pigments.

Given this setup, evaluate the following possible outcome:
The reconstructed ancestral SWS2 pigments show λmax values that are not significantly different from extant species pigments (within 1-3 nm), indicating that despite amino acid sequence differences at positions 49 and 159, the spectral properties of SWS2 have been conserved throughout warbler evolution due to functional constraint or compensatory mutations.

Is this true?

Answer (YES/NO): YES